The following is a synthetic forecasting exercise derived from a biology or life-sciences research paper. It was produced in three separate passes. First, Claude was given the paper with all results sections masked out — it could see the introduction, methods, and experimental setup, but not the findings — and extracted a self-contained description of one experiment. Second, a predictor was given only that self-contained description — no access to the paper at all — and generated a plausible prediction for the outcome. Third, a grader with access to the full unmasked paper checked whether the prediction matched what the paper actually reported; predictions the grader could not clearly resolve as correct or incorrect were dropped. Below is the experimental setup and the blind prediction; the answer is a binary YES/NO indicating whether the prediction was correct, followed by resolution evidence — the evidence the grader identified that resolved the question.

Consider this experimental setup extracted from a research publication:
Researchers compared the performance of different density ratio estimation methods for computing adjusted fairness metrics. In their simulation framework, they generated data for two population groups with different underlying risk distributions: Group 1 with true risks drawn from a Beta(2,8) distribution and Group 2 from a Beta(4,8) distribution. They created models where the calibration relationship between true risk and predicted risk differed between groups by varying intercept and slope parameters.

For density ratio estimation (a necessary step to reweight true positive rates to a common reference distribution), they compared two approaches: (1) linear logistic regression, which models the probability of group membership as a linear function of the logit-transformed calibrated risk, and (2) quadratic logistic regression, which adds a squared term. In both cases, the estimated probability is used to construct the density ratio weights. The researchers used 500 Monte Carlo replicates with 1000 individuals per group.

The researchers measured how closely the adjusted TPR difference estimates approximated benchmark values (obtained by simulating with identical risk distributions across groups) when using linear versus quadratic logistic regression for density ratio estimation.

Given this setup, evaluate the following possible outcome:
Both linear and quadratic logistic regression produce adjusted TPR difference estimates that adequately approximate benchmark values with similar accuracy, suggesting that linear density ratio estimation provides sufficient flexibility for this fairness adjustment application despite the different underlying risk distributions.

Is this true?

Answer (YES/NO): NO